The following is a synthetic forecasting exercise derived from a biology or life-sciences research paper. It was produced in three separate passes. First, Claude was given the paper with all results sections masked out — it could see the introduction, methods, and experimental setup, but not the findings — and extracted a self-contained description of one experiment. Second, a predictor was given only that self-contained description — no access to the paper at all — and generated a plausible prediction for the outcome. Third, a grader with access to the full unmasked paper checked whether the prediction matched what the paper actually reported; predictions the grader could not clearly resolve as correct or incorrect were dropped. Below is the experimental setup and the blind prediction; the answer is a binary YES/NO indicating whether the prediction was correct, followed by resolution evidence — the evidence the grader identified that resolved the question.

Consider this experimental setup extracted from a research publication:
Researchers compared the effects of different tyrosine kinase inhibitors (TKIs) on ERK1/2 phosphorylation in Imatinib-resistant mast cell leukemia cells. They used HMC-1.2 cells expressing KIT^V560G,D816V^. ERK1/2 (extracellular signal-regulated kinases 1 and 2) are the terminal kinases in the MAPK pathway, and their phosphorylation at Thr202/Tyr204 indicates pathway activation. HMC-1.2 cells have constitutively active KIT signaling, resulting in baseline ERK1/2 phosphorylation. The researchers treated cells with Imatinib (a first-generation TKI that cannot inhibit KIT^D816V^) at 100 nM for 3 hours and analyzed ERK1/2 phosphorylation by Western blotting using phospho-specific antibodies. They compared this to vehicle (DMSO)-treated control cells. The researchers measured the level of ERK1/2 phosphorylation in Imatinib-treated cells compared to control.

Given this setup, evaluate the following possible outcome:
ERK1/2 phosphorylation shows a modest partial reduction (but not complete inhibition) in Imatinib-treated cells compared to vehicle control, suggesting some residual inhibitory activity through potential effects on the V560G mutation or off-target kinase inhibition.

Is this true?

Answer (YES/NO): NO